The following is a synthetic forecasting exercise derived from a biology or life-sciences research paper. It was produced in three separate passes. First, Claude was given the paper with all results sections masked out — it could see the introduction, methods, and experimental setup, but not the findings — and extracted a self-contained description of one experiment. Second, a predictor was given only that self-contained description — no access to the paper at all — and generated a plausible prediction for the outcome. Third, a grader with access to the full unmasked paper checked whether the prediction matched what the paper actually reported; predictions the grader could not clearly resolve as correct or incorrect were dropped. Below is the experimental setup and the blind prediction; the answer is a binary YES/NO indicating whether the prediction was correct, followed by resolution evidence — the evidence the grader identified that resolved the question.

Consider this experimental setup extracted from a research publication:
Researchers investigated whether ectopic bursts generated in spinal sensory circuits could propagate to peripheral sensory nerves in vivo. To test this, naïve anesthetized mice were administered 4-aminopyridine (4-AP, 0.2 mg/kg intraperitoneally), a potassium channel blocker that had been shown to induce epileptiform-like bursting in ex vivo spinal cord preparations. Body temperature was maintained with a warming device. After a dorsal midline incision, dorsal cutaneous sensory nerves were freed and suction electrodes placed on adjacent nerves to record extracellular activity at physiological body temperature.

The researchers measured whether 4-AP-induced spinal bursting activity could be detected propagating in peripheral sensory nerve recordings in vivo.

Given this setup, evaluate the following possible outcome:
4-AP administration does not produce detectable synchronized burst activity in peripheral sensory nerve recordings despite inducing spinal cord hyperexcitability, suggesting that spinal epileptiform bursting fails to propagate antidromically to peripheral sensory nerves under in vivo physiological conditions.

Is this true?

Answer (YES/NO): NO